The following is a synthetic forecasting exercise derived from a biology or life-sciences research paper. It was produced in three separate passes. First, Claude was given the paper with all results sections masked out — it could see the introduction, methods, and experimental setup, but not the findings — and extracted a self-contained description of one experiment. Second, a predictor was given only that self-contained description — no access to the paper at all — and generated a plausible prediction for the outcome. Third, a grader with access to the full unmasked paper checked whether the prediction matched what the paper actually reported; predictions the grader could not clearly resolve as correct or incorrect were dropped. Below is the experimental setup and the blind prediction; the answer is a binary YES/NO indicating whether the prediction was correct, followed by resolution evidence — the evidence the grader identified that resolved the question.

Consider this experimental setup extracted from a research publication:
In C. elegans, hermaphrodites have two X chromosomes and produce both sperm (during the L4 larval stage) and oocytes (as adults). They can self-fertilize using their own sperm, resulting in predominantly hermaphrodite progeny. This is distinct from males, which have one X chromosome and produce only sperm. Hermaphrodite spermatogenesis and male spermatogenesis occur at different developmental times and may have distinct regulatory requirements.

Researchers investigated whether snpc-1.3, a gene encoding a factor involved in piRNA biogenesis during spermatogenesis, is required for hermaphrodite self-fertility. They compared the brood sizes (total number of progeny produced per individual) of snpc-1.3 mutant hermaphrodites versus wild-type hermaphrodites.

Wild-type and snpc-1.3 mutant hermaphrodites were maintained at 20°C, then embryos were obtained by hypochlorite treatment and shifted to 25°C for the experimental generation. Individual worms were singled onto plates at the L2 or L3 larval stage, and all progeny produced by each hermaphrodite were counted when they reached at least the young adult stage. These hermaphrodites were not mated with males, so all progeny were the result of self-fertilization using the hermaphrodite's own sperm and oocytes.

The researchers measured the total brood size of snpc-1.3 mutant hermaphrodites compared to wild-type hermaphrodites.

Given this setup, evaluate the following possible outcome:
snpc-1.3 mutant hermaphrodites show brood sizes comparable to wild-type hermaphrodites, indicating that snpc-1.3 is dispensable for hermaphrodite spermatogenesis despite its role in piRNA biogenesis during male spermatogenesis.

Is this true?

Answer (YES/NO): NO